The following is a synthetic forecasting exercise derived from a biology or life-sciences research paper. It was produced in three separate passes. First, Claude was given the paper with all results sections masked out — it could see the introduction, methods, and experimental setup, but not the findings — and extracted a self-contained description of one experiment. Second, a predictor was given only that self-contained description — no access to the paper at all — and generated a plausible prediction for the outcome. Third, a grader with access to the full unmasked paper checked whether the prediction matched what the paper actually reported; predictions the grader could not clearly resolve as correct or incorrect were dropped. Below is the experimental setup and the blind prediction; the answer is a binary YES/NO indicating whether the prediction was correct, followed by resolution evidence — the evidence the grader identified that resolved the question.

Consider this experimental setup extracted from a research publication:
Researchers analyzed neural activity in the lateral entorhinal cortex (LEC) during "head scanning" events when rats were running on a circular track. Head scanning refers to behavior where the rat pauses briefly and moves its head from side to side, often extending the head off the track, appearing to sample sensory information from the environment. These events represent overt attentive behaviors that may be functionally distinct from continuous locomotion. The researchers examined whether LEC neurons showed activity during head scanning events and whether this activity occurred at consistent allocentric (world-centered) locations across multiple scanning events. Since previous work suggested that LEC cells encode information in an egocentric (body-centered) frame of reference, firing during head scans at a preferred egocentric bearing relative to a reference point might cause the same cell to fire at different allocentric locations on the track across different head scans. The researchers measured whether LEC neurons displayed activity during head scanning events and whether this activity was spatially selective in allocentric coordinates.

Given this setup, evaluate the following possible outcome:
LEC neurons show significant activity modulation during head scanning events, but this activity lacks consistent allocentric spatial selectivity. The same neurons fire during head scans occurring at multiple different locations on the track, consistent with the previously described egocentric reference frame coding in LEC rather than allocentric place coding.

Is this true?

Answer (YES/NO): YES